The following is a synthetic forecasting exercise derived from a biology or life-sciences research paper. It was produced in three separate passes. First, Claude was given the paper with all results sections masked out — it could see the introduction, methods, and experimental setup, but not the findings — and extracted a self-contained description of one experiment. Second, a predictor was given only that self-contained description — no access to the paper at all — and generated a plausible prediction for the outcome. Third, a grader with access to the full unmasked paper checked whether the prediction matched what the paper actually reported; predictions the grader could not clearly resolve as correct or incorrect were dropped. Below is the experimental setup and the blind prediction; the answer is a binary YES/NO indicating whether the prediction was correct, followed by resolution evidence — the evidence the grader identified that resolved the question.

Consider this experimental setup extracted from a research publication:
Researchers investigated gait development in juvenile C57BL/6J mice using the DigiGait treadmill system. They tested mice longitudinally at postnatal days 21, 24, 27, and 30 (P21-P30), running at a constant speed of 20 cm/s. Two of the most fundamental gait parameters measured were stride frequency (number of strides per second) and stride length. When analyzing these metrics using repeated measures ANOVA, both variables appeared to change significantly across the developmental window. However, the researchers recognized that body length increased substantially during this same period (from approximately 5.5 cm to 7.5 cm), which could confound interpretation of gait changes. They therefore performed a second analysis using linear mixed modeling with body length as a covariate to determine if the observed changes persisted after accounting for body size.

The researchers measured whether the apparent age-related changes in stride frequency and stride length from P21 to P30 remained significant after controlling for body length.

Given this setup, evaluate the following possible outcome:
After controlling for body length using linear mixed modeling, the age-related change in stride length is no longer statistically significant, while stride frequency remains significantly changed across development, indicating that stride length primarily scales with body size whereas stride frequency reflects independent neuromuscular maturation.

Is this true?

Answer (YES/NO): NO